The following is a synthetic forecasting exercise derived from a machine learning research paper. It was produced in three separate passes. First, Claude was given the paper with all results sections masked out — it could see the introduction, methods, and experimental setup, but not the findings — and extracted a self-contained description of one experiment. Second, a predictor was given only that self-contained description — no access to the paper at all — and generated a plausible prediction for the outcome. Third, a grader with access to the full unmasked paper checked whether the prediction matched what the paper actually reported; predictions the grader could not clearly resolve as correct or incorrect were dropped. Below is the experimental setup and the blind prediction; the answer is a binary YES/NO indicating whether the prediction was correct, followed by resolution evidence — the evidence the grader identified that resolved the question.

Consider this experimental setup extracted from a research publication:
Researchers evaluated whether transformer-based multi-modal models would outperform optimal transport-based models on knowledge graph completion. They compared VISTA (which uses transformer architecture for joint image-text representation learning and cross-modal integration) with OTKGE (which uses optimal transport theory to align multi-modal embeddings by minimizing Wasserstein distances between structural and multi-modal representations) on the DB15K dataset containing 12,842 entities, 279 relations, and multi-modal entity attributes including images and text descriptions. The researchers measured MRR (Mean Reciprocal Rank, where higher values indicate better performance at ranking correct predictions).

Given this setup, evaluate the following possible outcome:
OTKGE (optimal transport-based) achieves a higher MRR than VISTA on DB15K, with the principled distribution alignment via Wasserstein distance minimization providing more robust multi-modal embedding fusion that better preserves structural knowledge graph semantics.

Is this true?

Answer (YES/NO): NO